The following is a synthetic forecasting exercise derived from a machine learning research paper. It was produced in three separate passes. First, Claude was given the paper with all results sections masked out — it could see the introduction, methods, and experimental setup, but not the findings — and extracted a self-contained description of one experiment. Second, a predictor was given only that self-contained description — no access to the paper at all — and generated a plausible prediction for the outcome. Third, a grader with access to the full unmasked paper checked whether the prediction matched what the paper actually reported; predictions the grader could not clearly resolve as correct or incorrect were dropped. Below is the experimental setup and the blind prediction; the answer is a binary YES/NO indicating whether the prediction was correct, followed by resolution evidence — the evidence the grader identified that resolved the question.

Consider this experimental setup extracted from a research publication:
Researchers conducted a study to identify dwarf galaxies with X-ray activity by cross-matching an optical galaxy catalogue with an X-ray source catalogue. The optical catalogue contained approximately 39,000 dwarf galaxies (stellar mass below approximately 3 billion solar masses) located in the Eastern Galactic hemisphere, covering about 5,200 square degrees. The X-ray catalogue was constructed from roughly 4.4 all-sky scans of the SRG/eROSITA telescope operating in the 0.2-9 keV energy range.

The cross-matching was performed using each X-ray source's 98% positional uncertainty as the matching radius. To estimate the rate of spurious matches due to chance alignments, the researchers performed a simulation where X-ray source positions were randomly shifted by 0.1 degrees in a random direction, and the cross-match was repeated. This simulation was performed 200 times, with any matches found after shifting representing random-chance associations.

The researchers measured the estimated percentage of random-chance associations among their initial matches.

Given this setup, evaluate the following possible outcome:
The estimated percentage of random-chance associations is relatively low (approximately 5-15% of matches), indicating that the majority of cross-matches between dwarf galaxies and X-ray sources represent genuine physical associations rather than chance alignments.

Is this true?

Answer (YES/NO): NO